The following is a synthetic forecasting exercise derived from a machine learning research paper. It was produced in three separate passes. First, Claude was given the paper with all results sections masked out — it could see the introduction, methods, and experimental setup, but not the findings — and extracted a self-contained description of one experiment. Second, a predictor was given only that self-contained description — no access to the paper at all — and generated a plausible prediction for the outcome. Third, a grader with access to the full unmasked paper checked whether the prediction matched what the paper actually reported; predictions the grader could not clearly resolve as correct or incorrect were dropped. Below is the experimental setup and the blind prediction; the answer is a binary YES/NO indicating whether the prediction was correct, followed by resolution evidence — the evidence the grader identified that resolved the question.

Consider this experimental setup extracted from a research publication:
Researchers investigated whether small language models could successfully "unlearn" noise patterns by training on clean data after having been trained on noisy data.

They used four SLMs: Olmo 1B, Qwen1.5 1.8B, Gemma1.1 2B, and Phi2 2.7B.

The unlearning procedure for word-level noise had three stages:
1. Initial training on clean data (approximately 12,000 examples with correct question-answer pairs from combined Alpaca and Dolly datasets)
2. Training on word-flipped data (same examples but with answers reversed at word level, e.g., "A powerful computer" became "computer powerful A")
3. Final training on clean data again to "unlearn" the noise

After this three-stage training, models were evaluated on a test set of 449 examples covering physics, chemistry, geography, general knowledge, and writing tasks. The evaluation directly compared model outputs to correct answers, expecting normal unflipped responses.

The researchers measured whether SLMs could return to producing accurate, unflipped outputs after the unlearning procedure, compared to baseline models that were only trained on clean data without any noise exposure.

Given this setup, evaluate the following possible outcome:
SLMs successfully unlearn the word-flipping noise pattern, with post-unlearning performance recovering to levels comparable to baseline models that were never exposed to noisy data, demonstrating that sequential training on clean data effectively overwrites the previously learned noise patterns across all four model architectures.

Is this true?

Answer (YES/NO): YES